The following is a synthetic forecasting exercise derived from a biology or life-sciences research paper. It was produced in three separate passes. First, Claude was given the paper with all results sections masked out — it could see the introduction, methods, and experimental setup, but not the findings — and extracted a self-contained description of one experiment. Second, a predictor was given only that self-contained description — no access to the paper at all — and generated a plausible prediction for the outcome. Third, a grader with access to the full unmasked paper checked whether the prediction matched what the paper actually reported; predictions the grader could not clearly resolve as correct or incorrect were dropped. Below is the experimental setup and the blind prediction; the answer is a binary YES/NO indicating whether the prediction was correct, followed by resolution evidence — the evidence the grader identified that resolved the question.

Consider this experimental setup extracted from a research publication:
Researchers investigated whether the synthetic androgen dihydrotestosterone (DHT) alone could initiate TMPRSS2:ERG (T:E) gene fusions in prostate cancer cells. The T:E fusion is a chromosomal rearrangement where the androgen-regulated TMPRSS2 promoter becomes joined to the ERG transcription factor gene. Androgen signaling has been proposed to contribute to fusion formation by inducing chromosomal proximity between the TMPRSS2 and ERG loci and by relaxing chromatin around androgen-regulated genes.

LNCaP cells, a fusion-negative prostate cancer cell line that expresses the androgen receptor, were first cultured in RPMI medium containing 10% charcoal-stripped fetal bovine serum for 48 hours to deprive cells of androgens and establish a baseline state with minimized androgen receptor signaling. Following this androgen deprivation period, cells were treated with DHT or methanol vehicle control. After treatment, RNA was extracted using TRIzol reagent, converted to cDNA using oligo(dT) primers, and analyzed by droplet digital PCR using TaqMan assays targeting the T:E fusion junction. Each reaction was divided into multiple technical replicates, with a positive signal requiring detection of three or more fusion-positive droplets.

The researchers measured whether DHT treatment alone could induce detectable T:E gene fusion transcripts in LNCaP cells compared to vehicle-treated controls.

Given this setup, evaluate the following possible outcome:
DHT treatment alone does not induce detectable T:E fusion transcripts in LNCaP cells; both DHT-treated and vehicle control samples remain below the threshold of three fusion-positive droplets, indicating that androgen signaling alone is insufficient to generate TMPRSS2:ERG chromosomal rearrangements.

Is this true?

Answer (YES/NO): YES